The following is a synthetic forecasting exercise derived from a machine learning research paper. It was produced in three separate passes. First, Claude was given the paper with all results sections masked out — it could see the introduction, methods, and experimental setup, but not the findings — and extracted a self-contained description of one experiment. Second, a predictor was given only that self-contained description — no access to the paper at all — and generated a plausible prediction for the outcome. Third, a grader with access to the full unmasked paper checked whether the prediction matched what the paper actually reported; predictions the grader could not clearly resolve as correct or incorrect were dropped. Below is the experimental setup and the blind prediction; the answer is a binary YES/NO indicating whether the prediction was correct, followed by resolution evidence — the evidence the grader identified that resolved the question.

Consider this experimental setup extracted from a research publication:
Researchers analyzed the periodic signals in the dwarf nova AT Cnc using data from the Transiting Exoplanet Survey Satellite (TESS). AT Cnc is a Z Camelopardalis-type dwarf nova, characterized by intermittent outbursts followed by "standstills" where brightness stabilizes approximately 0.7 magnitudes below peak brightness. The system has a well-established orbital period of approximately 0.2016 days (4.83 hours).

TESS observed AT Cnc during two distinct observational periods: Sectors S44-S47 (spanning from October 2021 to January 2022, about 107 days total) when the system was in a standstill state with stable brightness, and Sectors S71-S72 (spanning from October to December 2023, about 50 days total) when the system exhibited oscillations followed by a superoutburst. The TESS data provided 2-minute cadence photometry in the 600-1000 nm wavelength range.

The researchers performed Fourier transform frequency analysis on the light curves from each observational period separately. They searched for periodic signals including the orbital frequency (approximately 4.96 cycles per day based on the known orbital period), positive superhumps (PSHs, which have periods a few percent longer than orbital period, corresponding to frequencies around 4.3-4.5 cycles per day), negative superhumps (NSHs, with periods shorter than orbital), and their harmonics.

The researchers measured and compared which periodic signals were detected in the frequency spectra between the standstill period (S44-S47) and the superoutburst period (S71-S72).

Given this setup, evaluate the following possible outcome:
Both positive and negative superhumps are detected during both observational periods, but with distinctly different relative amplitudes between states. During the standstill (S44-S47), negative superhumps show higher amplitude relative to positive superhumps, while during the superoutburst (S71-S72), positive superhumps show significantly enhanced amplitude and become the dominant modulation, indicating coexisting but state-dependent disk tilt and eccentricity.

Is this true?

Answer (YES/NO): NO